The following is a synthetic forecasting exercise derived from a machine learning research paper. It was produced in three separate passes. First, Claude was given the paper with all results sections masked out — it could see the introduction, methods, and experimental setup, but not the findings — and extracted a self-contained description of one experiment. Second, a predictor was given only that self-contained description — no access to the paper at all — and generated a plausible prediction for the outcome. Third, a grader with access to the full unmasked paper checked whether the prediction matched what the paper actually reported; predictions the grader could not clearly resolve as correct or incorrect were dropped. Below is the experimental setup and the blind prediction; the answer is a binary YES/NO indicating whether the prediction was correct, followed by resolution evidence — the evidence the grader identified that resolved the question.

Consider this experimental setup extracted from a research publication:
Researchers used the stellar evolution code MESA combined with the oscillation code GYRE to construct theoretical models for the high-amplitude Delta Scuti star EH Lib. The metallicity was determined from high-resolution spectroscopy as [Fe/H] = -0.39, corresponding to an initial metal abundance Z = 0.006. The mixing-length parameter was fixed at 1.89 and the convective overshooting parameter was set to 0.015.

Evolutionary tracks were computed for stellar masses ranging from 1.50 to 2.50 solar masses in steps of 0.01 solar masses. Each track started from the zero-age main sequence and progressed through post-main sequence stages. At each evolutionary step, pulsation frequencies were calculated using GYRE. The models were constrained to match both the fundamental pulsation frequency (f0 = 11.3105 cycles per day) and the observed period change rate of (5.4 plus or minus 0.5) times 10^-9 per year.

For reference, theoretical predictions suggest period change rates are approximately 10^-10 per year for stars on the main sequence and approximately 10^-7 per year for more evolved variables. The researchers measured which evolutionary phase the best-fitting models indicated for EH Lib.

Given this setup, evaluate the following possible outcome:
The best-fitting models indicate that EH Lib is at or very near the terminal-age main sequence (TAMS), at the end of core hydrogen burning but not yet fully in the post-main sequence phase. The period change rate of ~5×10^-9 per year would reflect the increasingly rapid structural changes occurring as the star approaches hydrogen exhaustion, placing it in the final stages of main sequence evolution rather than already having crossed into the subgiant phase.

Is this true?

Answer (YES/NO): NO